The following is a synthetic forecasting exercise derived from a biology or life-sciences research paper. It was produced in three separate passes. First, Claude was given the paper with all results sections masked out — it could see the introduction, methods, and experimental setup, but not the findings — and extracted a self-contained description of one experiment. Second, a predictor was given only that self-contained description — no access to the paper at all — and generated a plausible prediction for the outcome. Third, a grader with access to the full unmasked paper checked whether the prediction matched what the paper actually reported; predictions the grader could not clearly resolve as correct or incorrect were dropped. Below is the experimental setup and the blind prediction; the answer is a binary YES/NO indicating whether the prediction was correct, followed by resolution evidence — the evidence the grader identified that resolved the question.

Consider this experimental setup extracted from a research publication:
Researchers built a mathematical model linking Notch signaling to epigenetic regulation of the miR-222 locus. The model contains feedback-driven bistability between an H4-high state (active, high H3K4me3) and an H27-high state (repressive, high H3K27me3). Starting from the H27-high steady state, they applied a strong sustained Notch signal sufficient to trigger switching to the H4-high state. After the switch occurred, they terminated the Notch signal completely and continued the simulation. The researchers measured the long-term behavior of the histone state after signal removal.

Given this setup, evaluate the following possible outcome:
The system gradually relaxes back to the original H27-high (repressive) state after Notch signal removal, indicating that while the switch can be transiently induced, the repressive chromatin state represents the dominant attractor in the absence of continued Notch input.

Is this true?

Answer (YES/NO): NO